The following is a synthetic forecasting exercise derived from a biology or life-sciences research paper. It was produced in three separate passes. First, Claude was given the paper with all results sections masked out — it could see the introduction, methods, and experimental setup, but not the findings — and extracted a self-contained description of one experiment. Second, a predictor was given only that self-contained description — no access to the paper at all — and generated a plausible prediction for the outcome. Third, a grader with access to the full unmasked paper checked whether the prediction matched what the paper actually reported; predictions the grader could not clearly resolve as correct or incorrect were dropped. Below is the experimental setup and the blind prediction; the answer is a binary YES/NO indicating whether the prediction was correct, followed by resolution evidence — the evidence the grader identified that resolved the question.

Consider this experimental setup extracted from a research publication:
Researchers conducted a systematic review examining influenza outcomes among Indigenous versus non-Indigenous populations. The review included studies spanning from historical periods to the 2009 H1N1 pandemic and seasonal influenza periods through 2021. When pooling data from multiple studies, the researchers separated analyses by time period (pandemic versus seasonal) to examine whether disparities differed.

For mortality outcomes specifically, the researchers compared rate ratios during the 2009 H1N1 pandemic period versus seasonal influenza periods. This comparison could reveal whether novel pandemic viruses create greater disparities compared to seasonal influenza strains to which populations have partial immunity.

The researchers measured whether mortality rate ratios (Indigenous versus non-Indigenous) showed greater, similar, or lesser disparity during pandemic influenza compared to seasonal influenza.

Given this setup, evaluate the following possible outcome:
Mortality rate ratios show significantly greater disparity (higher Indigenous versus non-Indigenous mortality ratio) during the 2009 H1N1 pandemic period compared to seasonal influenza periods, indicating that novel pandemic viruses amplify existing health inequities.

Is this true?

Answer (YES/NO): YES